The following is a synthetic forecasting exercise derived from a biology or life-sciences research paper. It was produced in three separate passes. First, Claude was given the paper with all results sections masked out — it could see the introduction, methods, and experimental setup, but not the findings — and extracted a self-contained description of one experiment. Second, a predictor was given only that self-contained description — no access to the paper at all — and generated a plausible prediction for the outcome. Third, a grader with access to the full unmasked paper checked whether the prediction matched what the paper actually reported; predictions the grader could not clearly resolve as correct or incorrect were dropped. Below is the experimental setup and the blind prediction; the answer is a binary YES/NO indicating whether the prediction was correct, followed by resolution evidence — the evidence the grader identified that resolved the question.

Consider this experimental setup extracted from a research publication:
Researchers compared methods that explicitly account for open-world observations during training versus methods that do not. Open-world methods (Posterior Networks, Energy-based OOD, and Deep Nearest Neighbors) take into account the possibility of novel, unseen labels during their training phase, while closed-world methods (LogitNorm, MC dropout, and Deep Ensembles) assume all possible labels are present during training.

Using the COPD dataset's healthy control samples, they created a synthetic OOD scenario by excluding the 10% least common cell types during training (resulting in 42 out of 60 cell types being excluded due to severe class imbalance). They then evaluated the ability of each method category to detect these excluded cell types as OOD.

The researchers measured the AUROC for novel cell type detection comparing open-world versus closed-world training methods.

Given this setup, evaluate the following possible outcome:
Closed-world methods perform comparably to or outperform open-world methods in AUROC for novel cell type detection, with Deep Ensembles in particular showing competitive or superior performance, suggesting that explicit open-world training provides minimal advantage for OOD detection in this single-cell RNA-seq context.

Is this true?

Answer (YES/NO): NO